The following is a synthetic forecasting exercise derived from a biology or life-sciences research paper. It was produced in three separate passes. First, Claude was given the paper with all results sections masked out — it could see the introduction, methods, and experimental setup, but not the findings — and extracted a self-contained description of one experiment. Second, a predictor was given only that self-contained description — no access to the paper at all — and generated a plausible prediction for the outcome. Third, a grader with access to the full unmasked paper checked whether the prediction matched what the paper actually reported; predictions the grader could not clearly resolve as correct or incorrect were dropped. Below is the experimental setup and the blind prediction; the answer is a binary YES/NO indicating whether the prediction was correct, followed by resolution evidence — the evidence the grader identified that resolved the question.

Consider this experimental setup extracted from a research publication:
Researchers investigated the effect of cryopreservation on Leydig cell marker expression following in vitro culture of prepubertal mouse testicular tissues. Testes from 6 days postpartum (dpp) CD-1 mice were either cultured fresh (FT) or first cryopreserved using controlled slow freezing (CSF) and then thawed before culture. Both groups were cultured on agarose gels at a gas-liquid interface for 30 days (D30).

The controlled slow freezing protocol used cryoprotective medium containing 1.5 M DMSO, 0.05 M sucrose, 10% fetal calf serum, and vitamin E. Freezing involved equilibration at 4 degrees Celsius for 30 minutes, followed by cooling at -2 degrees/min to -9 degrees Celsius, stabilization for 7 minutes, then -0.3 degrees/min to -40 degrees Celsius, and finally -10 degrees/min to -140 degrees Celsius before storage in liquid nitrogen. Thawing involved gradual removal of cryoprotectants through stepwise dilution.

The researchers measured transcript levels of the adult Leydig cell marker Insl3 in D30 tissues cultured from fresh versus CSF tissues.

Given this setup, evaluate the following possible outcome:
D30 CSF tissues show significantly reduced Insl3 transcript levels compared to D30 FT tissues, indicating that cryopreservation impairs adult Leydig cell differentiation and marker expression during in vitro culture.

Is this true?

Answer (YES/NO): NO